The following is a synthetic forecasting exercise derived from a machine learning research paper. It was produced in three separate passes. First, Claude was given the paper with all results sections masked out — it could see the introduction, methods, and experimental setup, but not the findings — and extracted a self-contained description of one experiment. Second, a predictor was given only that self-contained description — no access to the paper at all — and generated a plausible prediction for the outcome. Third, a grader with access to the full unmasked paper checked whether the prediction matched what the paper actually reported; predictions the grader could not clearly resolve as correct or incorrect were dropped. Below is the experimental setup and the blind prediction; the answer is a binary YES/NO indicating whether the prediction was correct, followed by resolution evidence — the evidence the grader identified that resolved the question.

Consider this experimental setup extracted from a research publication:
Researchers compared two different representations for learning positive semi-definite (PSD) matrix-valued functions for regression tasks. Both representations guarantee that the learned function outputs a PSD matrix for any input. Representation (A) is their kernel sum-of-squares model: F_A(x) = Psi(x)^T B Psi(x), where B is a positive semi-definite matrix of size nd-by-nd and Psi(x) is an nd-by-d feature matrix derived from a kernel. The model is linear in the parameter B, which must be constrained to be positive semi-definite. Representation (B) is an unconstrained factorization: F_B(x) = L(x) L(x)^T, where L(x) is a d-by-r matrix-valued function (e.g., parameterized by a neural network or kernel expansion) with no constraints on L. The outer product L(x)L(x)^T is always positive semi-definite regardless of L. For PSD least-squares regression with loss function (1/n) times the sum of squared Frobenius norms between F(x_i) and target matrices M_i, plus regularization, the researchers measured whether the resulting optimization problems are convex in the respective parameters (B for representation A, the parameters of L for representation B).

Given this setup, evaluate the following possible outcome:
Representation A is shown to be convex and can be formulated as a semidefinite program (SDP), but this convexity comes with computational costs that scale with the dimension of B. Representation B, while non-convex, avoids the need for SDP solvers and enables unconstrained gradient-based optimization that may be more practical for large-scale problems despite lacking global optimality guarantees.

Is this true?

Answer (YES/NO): NO